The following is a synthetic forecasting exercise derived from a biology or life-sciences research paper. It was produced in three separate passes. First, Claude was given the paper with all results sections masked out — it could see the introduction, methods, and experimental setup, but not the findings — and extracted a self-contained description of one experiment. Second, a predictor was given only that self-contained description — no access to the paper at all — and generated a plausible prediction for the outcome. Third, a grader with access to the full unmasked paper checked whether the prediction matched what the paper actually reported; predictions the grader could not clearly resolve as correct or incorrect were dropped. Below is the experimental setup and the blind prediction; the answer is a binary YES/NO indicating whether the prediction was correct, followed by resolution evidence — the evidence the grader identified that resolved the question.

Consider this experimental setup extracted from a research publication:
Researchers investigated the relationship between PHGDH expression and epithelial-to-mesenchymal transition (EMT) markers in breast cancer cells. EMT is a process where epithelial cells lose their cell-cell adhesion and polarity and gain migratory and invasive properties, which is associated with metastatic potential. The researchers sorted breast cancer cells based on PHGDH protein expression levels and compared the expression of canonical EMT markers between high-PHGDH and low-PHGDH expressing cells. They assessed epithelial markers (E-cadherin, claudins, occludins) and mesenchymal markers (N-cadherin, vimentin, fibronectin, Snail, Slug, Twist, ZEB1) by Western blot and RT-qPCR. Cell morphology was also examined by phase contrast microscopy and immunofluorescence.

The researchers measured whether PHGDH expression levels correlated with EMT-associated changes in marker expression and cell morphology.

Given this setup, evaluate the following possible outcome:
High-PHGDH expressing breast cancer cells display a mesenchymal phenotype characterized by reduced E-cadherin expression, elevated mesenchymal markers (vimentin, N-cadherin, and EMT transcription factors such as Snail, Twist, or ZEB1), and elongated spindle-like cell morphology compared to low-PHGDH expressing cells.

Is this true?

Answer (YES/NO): NO